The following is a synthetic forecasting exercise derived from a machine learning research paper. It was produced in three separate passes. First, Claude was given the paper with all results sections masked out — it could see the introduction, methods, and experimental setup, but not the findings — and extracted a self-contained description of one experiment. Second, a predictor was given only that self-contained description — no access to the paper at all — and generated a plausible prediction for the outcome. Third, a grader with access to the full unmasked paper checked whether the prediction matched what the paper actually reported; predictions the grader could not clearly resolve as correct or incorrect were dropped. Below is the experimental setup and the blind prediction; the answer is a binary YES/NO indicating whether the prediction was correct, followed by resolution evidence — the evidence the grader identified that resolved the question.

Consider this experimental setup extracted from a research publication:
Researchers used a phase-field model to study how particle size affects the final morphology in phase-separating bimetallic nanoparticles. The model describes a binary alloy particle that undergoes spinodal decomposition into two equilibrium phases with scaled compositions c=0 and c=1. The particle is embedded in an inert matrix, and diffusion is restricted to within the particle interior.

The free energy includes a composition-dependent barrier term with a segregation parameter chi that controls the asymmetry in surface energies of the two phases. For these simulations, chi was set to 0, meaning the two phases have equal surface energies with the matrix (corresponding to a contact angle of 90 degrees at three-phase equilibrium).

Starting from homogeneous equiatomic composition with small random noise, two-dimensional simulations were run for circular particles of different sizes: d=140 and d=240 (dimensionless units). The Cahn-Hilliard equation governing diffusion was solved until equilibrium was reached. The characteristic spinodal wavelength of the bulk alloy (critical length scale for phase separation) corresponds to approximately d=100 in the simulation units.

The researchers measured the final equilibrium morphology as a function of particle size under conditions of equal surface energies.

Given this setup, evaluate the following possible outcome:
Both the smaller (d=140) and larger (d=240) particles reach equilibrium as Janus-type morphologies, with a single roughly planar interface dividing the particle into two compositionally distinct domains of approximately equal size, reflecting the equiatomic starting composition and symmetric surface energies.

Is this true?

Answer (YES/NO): YES